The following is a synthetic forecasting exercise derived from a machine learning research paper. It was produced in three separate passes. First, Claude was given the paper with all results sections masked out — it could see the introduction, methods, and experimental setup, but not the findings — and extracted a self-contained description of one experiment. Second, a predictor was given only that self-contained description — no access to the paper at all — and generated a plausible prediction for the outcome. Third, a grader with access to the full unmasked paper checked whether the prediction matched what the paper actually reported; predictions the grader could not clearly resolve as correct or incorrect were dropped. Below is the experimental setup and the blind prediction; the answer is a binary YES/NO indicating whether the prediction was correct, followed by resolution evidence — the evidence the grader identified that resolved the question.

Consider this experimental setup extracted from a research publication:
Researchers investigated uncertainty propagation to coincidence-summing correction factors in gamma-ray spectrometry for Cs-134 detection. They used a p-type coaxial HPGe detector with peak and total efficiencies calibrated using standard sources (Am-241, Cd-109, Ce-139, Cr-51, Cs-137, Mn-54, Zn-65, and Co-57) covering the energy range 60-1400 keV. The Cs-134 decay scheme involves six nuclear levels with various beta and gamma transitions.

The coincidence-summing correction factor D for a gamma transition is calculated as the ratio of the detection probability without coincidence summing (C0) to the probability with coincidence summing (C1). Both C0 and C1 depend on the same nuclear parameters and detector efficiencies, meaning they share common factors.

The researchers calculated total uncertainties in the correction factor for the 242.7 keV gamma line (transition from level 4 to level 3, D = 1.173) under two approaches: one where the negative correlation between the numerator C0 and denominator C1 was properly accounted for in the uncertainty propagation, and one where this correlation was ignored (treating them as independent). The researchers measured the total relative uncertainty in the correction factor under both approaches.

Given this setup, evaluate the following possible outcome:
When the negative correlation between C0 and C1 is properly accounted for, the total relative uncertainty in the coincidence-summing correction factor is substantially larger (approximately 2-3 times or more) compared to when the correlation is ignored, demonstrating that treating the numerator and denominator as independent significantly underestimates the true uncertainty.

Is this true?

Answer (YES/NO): NO